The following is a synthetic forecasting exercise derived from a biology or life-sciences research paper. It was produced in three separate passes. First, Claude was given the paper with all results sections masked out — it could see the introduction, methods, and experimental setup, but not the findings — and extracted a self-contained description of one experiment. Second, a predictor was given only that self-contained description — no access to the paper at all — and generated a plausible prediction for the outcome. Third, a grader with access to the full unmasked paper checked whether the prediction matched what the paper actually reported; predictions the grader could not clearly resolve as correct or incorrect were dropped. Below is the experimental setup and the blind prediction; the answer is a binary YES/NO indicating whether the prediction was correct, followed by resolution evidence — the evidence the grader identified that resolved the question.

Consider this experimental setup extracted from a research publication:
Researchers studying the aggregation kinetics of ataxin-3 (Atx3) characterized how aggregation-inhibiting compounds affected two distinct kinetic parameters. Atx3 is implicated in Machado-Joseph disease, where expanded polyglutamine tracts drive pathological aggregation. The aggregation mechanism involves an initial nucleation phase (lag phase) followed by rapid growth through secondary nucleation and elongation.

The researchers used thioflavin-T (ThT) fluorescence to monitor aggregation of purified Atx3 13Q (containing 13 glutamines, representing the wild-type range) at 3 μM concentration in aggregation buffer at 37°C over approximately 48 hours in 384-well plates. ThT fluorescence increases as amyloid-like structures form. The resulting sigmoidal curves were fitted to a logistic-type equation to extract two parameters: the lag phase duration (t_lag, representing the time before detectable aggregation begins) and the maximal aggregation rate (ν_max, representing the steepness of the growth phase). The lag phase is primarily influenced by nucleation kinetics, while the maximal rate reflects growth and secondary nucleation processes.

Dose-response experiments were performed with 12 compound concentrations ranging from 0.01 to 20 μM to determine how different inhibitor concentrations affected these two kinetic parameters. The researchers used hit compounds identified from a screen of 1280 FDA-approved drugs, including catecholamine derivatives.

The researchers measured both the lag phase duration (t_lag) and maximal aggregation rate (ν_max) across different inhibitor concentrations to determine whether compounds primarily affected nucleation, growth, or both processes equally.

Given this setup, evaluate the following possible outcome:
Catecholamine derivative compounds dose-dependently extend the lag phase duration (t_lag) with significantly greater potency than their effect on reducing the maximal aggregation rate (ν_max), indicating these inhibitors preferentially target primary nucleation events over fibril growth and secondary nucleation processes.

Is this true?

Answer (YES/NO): NO